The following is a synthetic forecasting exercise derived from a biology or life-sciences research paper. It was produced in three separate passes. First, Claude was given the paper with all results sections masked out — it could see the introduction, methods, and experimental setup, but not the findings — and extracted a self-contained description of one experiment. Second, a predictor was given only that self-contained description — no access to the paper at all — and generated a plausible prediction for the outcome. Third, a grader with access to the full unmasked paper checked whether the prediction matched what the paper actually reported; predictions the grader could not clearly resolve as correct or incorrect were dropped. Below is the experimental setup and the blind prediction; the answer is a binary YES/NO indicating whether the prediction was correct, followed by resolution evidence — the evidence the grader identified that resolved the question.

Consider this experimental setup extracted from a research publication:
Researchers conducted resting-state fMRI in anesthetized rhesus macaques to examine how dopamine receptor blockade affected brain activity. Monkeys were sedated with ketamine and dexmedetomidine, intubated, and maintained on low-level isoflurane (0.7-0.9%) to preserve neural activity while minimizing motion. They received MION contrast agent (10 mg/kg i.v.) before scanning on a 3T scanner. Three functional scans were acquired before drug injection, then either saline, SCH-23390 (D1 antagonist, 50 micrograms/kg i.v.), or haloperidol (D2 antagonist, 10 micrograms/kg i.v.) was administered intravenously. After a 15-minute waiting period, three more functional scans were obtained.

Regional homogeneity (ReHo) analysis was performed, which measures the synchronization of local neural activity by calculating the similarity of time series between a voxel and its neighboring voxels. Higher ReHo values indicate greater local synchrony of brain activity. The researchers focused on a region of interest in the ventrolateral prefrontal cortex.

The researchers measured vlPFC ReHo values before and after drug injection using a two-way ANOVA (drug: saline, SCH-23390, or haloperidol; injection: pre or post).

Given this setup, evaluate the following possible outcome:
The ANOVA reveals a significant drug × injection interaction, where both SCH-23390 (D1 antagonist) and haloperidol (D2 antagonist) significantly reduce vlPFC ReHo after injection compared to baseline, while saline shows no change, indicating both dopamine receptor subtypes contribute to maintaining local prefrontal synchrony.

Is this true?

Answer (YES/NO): NO